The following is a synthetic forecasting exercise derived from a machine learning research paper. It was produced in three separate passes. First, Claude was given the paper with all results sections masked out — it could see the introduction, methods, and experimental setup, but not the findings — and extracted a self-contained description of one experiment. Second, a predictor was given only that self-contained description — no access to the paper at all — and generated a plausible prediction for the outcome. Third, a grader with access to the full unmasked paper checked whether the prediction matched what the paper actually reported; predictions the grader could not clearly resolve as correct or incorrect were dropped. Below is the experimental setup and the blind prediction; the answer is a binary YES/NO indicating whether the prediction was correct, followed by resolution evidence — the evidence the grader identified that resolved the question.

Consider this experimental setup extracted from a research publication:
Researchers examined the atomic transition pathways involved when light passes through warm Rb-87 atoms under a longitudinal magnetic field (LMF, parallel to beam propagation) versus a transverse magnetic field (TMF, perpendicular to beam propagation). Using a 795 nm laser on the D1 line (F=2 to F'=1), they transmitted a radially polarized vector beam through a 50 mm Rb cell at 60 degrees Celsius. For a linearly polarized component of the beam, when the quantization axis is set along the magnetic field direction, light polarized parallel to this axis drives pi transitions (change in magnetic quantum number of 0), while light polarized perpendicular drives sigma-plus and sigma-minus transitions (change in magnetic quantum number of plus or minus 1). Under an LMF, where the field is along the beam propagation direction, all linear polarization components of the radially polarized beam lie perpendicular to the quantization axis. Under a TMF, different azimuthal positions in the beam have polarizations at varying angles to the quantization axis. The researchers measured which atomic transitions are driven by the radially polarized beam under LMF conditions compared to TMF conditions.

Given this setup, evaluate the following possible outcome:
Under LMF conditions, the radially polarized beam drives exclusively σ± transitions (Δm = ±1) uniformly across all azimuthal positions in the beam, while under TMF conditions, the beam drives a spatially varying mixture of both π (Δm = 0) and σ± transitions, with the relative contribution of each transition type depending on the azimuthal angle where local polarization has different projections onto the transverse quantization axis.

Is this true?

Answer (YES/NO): YES